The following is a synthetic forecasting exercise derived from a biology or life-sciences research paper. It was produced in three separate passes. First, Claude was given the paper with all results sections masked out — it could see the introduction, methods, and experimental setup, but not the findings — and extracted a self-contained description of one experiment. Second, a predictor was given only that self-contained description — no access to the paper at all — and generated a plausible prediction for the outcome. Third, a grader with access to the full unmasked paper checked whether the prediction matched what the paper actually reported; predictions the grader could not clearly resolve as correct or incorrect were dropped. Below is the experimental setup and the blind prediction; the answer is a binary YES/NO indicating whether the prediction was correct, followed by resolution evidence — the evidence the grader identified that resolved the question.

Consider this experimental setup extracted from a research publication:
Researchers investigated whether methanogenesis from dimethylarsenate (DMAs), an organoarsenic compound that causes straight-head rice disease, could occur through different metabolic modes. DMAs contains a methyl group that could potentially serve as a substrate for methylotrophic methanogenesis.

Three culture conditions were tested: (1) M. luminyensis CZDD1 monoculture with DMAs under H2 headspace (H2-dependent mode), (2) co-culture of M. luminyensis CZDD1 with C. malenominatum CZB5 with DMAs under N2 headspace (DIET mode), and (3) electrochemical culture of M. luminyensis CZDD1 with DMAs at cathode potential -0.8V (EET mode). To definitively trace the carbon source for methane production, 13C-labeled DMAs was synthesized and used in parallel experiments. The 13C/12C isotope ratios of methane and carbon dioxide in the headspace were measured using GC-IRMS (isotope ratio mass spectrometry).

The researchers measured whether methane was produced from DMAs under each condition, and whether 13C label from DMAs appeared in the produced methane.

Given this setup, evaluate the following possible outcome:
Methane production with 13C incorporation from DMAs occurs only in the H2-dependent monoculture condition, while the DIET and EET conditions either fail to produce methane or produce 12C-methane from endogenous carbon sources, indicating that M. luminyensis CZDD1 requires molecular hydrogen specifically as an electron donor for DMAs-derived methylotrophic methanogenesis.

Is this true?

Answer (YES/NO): NO